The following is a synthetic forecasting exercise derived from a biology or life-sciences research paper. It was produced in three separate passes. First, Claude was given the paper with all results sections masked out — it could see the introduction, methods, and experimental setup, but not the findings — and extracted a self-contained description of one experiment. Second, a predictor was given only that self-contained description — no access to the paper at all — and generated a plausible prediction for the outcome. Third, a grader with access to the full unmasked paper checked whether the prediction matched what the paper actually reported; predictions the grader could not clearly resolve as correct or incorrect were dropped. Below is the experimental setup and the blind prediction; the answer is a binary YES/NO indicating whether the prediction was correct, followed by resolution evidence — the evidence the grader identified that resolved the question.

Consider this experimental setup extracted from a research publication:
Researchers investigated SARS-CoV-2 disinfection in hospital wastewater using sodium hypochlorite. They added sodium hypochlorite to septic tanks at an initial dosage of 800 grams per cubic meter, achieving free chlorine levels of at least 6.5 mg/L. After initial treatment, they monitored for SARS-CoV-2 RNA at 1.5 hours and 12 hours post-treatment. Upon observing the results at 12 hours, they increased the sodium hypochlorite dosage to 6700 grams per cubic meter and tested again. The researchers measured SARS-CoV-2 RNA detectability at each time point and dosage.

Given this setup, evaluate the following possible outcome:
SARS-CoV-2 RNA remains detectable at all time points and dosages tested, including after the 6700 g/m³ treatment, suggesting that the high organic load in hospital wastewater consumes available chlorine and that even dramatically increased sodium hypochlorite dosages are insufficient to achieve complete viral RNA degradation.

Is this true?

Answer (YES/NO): NO